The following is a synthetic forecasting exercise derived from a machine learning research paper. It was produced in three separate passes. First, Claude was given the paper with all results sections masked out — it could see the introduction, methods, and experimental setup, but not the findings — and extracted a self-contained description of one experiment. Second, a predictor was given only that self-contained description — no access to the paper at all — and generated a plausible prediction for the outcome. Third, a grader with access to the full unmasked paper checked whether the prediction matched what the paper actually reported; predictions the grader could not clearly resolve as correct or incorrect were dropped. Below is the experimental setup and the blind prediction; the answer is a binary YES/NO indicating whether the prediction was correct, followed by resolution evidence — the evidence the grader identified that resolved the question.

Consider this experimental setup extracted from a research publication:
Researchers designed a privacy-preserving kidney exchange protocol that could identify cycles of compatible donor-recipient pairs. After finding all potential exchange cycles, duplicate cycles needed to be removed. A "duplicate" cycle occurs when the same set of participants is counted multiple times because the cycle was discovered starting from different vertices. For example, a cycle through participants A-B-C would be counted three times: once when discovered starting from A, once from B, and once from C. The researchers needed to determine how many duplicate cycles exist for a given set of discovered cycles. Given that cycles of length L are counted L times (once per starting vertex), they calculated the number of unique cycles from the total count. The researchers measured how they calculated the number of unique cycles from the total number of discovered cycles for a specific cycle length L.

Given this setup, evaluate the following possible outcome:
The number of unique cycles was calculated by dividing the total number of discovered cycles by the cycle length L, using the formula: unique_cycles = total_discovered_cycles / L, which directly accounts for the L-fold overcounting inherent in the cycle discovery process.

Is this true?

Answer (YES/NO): YES